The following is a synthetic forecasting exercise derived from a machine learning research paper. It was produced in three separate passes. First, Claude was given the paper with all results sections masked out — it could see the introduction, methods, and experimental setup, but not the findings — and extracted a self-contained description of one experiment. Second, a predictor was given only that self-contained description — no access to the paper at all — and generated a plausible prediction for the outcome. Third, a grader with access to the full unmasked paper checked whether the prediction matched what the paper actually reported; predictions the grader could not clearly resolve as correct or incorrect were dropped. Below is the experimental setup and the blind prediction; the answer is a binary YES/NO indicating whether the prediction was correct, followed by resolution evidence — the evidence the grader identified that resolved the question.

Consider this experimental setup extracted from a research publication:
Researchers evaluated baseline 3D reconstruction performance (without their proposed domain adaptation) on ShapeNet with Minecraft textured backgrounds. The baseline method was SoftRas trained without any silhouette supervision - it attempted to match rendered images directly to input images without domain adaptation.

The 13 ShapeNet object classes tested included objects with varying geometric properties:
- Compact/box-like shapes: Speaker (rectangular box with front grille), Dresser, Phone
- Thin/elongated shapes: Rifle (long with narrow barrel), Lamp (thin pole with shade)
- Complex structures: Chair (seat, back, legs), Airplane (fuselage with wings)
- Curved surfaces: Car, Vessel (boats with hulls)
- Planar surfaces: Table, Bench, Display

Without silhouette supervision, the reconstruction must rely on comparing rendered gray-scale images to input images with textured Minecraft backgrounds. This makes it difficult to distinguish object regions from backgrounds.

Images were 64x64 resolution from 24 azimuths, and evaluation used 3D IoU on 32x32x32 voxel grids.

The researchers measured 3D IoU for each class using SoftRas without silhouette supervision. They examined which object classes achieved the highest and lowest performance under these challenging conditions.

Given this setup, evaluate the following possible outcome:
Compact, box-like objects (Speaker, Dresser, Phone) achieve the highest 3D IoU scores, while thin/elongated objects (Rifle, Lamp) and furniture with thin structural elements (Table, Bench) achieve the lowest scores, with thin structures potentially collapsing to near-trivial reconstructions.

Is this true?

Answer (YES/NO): NO